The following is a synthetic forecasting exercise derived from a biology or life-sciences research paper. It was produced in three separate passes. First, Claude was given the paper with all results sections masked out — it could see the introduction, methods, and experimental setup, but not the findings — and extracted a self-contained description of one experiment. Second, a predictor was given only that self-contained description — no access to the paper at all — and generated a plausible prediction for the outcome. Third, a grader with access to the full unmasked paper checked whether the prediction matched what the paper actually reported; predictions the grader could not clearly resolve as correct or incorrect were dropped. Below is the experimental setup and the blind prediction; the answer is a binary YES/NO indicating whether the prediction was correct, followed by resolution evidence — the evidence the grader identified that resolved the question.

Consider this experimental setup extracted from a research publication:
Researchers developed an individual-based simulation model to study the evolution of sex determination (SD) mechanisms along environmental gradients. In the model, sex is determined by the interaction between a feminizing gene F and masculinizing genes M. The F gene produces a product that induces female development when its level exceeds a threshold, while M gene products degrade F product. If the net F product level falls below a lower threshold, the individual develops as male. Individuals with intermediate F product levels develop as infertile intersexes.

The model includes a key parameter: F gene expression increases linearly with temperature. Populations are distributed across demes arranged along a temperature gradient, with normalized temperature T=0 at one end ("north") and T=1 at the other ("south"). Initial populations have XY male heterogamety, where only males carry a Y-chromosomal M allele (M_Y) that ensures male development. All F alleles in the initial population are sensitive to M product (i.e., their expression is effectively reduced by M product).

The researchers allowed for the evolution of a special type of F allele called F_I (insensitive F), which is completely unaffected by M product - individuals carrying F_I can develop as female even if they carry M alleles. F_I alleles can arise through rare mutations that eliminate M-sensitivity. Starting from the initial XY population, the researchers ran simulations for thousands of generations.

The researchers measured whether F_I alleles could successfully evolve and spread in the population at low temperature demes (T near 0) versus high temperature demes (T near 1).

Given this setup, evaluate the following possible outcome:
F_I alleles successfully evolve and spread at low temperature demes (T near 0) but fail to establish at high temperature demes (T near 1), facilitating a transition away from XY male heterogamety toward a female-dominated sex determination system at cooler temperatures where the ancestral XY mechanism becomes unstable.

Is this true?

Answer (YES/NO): NO